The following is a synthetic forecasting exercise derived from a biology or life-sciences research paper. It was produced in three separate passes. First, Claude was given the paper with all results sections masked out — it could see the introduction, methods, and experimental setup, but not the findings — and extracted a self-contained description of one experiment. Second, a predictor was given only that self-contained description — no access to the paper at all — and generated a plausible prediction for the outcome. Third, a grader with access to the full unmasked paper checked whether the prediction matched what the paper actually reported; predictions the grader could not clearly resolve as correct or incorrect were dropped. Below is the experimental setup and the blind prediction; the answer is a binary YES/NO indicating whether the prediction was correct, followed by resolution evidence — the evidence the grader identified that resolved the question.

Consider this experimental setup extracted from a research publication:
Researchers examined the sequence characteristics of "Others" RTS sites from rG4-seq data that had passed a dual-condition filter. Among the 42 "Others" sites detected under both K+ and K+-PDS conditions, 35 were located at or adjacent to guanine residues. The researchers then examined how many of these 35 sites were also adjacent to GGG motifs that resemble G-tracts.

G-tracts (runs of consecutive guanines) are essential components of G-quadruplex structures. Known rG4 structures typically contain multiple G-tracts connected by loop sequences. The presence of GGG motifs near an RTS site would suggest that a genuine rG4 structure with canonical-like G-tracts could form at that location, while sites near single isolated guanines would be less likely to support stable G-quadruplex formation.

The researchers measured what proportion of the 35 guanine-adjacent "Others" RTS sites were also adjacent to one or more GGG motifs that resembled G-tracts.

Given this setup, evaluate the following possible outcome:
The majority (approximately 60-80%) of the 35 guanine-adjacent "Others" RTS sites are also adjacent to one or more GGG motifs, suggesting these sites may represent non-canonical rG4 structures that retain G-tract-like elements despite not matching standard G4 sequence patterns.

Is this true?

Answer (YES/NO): YES